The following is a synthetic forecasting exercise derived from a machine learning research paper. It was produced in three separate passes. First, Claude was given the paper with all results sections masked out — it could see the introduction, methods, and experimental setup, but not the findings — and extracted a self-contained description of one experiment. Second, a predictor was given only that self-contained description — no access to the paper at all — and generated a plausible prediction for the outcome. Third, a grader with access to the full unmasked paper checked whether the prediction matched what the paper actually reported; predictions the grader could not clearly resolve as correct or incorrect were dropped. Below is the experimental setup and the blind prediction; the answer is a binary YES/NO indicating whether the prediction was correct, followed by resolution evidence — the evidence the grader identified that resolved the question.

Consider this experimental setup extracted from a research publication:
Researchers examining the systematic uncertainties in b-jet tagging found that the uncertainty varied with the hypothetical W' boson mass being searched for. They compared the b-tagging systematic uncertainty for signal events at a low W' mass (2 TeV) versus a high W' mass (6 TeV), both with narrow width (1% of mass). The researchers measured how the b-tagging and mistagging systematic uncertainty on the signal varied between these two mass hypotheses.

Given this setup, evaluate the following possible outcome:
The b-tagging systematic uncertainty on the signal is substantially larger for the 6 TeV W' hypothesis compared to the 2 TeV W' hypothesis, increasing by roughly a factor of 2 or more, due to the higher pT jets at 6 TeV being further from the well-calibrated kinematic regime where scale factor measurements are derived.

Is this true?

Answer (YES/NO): YES